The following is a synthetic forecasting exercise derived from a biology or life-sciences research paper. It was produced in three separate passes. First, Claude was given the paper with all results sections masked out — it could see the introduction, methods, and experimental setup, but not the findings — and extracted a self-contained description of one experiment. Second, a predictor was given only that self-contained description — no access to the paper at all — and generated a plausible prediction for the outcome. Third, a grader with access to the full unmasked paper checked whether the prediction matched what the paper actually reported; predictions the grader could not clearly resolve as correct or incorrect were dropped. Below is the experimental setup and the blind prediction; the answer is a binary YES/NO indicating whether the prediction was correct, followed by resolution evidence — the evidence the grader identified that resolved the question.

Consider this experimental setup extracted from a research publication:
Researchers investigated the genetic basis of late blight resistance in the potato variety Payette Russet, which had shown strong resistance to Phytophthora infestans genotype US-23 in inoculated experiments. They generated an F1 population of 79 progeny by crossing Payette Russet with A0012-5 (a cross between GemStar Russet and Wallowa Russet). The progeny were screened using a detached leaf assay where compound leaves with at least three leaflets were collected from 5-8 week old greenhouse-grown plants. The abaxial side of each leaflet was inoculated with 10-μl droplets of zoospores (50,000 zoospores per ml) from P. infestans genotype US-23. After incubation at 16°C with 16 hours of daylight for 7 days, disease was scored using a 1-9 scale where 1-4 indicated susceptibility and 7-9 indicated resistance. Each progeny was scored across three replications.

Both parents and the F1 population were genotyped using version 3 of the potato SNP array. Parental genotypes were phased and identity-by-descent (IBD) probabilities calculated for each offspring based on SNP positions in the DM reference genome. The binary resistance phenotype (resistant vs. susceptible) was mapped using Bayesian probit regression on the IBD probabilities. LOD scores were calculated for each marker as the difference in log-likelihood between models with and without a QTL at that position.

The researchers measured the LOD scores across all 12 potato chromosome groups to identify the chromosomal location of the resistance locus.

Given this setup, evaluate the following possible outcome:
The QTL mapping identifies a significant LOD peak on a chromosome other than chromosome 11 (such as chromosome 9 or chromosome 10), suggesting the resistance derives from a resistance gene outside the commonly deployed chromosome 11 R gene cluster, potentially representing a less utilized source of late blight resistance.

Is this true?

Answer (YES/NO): YES